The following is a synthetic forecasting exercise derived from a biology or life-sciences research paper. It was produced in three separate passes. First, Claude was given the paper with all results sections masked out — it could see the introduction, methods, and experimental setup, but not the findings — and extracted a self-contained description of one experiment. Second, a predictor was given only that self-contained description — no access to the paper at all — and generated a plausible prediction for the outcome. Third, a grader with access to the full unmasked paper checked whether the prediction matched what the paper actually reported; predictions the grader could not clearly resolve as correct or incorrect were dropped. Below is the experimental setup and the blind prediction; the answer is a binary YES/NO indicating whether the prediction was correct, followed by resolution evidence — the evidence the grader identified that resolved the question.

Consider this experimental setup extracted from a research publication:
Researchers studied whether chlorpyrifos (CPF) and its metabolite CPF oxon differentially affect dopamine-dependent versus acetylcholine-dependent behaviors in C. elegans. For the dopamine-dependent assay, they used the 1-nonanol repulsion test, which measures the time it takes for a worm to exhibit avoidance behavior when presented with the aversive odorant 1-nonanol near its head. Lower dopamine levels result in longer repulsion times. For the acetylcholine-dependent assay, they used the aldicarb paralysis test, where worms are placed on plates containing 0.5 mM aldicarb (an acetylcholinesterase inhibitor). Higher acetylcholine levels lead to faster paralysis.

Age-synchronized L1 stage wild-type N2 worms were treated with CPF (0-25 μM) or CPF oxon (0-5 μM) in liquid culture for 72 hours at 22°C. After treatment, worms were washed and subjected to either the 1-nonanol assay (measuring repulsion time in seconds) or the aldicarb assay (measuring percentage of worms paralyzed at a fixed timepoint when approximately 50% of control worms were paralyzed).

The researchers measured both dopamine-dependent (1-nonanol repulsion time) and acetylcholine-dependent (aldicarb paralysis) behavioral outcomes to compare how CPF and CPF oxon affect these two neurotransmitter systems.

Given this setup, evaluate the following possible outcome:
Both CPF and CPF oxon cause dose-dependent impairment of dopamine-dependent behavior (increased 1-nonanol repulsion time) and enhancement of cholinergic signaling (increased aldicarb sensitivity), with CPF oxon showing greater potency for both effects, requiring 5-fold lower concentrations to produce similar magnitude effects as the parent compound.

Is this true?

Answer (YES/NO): NO